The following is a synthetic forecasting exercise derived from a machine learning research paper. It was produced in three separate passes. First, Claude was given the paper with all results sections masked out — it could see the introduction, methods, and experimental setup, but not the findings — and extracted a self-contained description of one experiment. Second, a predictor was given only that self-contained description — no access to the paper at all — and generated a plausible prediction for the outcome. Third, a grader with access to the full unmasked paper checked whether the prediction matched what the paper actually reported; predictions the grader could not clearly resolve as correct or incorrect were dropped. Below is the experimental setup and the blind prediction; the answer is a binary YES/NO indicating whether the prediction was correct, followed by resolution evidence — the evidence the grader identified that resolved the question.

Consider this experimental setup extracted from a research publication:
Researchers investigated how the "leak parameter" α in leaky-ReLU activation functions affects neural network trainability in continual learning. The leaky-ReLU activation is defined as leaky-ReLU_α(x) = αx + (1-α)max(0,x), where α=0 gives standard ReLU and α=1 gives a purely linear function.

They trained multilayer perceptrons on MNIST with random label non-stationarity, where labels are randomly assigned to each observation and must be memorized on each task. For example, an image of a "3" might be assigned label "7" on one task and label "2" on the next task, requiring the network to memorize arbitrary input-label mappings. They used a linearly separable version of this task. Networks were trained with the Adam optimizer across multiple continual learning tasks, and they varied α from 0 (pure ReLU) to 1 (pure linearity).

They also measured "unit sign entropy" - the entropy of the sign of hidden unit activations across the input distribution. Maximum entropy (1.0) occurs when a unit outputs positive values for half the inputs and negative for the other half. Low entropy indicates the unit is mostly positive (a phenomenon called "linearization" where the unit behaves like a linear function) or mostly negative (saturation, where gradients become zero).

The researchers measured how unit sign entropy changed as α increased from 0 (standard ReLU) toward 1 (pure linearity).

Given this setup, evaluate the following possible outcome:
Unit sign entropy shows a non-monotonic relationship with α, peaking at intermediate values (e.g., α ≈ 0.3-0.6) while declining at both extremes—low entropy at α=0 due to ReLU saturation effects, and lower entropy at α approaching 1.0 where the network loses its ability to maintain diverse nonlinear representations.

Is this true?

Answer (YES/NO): NO